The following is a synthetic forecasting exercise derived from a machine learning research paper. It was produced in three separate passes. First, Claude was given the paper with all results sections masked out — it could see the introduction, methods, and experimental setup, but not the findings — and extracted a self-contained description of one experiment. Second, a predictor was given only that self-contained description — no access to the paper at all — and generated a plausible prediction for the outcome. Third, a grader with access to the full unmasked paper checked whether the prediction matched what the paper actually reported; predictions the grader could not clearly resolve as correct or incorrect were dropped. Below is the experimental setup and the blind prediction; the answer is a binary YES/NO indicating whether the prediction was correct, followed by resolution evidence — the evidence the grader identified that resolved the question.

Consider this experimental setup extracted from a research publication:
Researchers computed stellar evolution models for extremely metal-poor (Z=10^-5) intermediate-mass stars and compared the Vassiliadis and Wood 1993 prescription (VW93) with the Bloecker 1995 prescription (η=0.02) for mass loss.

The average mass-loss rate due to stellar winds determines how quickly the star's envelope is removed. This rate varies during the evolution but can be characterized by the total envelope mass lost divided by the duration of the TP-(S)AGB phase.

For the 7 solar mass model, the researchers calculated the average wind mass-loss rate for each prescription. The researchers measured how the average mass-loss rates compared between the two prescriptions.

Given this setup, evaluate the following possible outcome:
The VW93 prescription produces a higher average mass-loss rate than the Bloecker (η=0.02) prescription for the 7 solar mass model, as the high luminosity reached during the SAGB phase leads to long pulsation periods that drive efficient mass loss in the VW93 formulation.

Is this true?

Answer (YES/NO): NO